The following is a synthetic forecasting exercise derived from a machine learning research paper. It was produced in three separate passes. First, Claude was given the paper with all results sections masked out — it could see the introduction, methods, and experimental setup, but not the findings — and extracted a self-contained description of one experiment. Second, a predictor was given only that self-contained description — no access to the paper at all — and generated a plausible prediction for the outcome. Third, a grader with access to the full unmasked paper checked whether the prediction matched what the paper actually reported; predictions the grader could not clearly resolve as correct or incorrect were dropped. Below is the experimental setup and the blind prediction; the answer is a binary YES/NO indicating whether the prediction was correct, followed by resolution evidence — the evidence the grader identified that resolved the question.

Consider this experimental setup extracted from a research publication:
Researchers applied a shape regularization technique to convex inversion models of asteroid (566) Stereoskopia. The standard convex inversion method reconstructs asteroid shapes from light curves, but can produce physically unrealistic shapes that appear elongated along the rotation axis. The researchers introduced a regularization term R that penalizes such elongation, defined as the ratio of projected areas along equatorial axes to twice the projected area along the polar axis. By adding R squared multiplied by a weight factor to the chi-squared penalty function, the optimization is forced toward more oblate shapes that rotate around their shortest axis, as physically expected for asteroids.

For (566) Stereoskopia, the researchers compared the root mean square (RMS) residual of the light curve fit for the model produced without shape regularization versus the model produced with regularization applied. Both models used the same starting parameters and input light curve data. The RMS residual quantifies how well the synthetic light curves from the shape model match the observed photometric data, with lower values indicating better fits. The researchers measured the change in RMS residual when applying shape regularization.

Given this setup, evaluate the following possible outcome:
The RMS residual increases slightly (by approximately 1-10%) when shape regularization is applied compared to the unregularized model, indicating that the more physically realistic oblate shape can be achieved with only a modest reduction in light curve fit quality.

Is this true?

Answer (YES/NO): YES